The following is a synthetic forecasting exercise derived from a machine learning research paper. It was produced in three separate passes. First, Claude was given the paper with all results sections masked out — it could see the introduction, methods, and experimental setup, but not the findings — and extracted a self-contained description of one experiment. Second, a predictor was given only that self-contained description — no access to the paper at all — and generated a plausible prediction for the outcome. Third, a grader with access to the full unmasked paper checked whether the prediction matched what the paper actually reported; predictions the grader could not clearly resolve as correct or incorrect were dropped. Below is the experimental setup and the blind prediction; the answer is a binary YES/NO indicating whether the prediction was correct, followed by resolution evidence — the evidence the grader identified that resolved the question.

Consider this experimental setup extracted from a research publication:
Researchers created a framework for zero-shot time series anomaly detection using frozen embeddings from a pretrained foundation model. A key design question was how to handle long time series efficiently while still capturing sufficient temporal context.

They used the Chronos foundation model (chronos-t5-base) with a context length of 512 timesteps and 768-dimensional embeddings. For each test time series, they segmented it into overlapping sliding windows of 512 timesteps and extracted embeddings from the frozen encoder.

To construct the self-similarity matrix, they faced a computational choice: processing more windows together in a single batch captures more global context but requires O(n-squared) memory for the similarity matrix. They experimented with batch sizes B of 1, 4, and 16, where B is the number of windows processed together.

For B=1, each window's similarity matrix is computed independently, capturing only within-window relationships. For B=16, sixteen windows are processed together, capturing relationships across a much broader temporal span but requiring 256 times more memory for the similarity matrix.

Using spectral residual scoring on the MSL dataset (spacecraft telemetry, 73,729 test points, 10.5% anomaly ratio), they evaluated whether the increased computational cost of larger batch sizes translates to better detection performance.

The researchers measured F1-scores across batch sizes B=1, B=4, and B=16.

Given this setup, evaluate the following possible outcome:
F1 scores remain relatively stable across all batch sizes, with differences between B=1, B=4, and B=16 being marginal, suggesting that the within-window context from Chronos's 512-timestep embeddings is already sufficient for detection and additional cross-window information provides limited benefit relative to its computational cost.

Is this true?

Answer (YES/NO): NO